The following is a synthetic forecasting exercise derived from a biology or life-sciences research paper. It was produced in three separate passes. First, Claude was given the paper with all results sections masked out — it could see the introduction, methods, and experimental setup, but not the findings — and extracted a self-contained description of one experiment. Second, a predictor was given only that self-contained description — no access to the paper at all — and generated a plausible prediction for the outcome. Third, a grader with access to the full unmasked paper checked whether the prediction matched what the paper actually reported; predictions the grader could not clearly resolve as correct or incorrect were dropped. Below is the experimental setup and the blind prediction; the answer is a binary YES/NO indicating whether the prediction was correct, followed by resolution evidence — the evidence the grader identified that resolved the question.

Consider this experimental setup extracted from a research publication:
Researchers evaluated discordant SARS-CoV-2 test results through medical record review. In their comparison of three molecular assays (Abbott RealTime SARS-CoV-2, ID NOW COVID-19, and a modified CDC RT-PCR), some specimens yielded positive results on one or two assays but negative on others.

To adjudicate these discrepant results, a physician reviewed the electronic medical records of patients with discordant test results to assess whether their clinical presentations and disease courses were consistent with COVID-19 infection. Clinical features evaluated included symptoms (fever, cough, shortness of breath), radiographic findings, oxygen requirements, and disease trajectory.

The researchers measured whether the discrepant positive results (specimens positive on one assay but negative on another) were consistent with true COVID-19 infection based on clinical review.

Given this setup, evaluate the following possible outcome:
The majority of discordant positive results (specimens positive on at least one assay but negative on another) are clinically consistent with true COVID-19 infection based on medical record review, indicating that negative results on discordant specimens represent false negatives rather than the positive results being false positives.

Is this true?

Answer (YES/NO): YES